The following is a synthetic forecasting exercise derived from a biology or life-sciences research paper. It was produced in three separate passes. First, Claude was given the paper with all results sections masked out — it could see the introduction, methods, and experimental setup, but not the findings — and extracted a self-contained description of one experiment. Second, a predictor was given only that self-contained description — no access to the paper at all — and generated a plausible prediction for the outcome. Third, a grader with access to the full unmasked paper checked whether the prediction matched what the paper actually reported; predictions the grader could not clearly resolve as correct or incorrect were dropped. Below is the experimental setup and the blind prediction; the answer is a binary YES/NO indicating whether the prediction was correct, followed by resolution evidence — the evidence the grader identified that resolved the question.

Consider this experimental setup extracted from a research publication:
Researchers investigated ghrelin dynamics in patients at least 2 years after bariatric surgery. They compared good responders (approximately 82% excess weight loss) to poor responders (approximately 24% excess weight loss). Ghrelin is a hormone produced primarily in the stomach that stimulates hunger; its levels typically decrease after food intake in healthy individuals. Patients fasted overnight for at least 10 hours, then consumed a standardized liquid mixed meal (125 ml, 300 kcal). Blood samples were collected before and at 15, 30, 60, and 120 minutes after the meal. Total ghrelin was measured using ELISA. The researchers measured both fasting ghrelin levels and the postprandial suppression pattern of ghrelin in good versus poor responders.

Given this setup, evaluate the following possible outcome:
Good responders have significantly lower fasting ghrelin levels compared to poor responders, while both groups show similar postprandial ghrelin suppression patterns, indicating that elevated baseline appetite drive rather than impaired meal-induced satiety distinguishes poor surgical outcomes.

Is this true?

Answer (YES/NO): NO